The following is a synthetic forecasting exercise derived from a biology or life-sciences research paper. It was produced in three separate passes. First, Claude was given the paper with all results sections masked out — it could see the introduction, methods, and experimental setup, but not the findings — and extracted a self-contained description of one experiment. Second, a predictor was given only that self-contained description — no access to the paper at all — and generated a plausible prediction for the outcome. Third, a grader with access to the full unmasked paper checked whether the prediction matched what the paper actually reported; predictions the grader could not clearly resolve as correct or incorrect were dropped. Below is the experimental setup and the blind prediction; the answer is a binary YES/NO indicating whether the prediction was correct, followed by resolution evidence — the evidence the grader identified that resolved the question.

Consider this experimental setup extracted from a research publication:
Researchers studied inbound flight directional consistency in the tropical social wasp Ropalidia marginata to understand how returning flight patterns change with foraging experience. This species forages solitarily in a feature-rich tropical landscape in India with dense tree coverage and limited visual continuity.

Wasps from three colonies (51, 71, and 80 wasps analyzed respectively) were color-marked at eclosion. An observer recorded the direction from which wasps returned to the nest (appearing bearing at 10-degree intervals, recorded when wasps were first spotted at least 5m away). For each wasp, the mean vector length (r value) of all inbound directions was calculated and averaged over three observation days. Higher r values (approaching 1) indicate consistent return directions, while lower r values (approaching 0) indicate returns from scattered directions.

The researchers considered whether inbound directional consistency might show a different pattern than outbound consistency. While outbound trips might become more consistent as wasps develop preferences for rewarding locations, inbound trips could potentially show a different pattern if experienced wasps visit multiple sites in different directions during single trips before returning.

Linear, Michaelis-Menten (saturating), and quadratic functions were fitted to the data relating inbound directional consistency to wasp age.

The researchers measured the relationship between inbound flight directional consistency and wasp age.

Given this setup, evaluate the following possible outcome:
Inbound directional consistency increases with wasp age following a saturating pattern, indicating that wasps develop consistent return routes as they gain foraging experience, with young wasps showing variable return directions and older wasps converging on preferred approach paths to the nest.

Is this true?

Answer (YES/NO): NO